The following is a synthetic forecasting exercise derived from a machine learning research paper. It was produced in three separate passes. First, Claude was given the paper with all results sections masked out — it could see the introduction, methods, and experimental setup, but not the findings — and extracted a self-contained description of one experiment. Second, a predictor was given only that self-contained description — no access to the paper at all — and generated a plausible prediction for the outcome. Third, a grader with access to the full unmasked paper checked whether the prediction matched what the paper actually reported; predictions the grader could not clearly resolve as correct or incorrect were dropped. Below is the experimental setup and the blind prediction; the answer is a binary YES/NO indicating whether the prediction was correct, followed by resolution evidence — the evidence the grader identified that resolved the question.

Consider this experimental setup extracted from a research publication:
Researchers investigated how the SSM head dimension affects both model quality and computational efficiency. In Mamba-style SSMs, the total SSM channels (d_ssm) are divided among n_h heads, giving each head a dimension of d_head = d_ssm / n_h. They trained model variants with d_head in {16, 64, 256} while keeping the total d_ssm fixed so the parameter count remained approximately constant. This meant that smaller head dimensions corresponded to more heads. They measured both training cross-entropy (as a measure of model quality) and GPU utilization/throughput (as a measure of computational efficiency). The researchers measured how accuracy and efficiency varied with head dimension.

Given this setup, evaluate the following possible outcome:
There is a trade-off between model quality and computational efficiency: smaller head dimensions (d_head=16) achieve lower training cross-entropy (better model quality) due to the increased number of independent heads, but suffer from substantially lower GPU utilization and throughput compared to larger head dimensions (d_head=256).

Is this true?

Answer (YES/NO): NO